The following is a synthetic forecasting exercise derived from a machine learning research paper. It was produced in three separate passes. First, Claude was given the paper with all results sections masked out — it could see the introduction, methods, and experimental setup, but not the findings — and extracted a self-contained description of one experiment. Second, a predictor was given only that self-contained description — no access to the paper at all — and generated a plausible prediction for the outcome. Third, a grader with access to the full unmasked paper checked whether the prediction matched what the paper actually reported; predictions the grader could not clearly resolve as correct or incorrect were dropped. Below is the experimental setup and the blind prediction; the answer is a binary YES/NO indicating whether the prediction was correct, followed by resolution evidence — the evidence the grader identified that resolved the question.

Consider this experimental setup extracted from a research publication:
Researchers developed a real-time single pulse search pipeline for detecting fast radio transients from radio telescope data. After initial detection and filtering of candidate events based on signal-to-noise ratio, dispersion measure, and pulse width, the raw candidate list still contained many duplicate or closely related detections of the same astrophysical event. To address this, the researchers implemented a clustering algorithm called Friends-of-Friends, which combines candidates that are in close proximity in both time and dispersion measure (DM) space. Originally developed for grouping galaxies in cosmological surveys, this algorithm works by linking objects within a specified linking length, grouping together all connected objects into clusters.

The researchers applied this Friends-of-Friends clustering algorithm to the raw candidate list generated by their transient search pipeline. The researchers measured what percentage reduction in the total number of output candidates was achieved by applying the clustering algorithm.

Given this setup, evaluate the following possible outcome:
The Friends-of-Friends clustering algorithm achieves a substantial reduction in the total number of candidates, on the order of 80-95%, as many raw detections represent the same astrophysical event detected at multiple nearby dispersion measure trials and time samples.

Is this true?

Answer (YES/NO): NO